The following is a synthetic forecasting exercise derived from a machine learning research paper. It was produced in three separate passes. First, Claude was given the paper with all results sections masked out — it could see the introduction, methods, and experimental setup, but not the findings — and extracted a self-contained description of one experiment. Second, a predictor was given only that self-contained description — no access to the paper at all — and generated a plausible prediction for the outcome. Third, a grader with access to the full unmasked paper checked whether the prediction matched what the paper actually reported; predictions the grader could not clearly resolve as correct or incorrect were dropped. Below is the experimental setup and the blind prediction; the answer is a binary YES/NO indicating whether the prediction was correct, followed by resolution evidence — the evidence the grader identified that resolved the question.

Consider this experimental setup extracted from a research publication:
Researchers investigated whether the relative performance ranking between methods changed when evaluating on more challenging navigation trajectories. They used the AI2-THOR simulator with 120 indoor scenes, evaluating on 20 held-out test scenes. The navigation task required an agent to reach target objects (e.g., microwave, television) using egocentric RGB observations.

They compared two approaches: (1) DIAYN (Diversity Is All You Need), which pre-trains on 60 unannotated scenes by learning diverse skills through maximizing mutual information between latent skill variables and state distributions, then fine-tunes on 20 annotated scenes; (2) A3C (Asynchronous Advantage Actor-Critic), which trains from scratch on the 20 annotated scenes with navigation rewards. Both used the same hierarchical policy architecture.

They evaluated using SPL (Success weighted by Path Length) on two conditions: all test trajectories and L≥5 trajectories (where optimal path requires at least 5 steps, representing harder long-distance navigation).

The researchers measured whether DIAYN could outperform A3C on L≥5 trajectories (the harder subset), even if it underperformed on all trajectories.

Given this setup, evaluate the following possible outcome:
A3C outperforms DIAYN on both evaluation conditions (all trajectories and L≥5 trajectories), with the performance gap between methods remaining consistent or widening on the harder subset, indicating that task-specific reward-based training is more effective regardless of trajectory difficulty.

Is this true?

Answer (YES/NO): NO